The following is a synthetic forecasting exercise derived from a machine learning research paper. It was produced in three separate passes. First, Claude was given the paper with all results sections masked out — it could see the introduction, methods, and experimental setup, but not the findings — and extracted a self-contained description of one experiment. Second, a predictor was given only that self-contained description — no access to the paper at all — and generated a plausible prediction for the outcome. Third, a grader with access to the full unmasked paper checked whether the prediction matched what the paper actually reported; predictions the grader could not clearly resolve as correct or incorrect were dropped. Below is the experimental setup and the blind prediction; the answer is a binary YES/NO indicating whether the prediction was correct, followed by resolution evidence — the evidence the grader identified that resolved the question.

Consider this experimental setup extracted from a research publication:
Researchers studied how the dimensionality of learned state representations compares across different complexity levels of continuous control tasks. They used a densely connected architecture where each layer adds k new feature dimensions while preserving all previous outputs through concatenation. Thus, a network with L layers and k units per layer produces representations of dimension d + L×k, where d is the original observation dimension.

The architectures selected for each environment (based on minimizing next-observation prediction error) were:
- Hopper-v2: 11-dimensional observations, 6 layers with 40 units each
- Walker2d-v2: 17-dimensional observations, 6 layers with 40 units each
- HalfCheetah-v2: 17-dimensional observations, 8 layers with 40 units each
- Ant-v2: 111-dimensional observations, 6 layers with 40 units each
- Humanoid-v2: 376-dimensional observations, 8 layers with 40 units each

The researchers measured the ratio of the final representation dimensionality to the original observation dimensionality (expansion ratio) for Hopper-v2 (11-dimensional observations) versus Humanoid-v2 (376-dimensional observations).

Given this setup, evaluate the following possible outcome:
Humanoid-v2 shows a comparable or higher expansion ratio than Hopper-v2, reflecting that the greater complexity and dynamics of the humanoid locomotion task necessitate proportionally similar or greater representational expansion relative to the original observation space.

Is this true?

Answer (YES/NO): NO